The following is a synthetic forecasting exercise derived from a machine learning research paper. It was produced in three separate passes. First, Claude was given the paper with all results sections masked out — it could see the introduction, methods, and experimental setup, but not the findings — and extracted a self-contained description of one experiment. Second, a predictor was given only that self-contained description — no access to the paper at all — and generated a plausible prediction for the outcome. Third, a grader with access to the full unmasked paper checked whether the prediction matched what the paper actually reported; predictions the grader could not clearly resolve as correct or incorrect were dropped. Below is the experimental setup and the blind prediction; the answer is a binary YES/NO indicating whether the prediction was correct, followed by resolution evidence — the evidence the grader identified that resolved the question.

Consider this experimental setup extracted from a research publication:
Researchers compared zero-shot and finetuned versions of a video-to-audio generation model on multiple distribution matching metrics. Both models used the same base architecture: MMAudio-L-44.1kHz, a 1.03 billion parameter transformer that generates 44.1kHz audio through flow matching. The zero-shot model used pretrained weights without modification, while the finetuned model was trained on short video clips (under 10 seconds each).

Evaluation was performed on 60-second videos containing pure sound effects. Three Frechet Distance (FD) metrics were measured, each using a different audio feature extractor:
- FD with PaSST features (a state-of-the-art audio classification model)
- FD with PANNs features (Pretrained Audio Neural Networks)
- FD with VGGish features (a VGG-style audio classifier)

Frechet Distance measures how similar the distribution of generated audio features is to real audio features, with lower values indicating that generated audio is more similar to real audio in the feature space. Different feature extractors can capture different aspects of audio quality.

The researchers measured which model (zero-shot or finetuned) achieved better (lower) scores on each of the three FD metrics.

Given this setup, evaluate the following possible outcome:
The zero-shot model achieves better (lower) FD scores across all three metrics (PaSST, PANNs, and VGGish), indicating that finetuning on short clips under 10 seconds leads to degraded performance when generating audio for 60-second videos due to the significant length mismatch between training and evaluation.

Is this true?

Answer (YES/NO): NO